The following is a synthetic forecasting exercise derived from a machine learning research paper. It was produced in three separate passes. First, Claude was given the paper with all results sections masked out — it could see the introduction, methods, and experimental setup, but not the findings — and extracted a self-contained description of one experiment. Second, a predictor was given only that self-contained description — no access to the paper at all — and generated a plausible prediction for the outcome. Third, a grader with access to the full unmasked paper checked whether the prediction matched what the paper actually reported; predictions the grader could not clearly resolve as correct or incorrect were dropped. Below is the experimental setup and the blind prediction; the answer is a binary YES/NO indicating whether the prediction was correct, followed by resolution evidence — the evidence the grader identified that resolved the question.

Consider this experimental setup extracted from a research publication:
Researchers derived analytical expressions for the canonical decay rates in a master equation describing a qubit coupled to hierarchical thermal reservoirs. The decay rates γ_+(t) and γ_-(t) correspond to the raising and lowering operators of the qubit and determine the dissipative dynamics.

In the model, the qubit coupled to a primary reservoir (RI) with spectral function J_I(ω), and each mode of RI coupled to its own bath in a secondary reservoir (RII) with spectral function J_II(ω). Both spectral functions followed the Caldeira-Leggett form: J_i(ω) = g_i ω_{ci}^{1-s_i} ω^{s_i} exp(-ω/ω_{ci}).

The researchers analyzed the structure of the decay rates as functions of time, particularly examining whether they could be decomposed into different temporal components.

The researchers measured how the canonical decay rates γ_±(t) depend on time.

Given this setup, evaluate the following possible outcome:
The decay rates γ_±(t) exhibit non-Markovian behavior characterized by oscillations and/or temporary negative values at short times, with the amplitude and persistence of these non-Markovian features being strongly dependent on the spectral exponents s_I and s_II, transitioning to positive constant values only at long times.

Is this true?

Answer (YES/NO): NO